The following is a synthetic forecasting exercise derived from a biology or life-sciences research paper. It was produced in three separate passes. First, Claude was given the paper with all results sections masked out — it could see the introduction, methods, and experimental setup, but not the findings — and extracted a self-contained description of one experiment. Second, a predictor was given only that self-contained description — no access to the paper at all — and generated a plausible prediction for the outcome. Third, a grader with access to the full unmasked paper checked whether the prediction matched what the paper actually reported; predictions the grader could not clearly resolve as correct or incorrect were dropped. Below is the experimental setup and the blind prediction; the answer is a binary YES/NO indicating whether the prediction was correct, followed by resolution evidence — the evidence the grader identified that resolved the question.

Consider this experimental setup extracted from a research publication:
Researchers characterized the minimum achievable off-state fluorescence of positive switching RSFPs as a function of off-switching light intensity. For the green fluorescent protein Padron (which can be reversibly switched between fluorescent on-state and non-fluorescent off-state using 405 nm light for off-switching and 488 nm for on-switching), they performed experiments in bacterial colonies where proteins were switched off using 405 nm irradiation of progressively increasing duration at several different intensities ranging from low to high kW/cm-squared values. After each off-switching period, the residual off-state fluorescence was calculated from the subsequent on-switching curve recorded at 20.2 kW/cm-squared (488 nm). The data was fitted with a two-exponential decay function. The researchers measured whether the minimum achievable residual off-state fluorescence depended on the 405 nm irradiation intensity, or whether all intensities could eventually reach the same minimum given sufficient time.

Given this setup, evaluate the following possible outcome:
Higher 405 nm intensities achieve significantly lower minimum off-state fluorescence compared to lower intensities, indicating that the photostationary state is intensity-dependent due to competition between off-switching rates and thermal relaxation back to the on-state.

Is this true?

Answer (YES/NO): NO